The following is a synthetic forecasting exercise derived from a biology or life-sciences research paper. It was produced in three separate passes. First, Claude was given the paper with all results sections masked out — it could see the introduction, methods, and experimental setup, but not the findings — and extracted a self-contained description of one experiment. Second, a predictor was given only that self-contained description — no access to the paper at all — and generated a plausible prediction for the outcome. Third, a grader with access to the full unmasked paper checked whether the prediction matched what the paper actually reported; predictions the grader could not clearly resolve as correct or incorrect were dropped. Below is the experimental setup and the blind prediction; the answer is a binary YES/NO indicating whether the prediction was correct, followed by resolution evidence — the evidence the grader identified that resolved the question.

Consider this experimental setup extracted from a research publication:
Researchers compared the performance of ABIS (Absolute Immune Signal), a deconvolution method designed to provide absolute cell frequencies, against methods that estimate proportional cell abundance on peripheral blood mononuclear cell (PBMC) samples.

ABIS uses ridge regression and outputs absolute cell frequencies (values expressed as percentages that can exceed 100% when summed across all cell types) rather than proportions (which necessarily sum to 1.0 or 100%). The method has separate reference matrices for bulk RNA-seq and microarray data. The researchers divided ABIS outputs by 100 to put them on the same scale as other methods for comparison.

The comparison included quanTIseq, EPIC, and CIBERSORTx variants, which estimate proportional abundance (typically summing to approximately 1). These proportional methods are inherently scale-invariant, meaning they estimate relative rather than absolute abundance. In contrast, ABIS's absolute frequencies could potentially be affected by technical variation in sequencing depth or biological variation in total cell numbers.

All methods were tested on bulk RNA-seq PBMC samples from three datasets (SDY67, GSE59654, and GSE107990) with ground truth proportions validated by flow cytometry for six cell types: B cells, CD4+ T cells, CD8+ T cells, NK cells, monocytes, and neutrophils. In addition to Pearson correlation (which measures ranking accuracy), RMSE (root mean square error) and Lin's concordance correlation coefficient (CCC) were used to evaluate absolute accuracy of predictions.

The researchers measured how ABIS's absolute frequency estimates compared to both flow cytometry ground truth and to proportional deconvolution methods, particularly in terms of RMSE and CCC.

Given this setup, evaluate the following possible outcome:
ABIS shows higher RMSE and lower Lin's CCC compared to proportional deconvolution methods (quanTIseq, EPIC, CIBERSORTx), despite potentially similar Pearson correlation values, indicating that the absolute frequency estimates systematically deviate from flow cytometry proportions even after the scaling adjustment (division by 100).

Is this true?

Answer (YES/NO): NO